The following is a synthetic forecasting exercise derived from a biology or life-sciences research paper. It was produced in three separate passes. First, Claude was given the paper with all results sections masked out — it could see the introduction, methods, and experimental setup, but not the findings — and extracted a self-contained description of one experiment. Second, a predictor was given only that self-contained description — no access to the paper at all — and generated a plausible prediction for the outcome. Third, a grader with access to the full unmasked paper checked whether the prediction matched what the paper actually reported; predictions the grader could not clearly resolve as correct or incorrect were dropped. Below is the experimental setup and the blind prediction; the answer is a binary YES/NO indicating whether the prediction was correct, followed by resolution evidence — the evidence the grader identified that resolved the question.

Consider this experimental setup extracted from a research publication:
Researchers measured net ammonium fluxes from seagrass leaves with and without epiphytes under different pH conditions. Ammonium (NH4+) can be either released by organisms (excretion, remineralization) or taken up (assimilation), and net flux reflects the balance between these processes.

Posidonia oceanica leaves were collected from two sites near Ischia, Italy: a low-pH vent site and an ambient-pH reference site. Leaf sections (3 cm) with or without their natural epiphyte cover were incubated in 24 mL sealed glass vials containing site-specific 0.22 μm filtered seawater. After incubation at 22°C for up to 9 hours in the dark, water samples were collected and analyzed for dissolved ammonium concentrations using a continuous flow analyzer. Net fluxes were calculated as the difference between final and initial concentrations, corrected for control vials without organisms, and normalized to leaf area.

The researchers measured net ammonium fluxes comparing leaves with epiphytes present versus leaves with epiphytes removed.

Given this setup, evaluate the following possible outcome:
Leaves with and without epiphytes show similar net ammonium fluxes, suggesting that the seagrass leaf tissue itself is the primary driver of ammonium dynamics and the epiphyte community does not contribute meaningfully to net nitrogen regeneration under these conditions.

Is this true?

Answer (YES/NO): YES